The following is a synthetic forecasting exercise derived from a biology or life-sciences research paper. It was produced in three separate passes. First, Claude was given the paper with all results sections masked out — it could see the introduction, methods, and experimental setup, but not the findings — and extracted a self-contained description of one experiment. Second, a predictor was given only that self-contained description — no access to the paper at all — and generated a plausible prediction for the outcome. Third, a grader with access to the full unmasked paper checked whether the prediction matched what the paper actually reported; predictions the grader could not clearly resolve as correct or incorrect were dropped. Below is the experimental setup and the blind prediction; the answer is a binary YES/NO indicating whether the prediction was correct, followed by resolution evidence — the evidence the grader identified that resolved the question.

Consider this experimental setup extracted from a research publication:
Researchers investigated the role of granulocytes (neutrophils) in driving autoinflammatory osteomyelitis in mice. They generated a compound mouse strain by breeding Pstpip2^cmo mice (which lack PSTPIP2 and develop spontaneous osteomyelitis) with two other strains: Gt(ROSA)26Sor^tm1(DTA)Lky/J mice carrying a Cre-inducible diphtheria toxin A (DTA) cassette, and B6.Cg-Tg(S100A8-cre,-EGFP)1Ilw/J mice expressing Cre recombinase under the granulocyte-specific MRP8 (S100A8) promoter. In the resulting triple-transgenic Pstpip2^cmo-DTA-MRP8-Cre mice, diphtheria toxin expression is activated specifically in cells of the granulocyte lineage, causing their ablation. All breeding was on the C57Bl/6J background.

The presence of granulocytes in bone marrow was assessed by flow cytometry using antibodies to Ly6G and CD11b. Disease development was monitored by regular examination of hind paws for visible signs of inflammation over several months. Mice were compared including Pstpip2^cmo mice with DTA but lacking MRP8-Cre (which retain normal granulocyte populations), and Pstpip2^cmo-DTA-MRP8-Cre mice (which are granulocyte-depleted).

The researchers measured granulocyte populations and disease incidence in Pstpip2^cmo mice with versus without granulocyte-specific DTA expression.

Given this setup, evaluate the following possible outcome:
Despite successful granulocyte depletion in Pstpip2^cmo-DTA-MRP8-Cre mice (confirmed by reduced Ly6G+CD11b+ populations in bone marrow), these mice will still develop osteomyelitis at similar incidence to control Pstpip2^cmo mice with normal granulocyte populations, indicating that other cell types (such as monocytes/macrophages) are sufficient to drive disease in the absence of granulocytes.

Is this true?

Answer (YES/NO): NO